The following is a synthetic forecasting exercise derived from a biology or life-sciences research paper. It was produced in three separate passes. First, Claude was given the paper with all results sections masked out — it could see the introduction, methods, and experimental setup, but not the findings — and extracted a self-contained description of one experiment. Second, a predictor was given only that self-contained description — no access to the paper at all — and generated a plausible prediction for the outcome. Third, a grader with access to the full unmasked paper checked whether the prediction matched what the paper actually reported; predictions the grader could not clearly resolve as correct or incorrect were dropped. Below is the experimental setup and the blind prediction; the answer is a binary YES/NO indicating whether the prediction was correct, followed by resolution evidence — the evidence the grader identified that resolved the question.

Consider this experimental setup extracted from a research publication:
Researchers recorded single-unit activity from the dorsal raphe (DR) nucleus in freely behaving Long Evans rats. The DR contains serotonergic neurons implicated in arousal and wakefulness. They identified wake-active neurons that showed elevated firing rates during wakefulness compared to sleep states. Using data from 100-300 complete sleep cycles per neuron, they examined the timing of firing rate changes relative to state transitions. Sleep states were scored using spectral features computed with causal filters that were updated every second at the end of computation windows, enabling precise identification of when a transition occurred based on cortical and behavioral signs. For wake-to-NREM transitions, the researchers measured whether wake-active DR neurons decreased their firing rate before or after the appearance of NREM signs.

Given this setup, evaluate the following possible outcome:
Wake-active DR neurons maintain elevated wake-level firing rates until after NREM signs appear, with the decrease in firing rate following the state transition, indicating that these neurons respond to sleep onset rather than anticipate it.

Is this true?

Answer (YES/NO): NO